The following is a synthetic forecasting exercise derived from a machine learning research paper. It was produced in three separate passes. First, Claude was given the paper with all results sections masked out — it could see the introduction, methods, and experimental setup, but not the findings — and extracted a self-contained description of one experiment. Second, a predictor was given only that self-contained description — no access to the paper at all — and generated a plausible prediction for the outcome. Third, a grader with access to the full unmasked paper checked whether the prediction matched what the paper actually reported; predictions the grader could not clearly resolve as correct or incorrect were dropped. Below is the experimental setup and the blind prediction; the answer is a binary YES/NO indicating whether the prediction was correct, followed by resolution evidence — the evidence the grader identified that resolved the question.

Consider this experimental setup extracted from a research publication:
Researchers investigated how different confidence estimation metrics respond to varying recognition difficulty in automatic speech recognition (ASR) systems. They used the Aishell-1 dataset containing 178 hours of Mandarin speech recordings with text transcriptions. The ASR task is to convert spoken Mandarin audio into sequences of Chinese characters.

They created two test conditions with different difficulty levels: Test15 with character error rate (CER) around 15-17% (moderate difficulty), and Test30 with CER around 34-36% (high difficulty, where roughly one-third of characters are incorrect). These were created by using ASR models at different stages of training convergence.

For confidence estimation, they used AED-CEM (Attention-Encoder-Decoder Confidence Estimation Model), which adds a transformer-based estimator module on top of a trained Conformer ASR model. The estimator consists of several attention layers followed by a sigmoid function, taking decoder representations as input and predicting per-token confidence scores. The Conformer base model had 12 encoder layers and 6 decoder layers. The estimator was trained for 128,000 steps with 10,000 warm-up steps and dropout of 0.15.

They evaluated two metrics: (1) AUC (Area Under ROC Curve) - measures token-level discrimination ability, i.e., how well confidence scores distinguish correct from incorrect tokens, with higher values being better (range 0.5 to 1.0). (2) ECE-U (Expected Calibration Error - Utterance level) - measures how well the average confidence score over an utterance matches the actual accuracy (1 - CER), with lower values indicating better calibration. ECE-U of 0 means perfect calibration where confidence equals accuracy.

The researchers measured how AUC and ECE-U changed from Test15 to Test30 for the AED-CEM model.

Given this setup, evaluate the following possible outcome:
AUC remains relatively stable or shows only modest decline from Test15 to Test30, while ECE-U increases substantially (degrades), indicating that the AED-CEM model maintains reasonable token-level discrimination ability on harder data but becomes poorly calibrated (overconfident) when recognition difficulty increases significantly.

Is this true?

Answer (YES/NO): NO